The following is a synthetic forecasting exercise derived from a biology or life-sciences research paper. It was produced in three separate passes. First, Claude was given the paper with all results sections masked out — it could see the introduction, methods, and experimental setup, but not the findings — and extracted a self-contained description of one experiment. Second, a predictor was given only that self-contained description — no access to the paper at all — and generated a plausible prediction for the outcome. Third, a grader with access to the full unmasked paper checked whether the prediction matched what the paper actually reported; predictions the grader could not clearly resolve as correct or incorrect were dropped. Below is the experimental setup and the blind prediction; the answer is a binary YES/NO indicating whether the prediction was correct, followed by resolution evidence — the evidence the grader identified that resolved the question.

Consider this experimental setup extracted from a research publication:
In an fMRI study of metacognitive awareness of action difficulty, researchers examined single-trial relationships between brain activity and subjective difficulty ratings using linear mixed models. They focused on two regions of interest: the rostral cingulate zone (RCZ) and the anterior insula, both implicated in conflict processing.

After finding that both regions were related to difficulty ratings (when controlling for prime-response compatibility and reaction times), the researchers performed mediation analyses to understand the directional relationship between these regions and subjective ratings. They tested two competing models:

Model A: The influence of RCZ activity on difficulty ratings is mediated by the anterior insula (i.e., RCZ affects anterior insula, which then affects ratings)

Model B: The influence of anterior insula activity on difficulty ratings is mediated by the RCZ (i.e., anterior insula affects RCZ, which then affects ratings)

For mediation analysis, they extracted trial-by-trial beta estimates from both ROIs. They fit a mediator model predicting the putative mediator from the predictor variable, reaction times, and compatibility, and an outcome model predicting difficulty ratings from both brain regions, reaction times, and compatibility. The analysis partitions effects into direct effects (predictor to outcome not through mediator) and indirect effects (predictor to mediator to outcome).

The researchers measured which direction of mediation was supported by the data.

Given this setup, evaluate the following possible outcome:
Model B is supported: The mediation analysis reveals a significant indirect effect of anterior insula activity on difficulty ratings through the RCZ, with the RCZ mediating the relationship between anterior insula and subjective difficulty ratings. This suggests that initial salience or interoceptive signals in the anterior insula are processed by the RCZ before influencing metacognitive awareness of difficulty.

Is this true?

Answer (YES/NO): NO